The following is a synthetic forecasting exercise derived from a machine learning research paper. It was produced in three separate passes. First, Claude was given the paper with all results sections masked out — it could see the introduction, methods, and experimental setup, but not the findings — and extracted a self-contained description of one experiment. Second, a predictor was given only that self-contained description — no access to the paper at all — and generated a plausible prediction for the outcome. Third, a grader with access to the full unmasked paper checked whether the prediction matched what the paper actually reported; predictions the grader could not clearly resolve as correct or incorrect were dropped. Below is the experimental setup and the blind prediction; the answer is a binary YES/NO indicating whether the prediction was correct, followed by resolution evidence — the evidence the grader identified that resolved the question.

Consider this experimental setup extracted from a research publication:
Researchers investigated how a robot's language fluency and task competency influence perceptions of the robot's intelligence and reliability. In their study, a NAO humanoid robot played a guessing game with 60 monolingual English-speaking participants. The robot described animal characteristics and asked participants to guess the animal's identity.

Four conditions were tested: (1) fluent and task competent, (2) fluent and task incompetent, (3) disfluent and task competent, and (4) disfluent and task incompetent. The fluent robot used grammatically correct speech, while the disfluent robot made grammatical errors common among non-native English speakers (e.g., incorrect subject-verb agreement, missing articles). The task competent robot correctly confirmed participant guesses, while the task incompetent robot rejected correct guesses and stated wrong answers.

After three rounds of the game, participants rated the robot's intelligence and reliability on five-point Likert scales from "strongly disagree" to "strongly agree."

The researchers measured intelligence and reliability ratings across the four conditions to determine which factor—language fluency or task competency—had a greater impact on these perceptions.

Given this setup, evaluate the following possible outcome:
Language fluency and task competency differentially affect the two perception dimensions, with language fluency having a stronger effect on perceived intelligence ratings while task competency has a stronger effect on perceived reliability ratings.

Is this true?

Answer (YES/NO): NO